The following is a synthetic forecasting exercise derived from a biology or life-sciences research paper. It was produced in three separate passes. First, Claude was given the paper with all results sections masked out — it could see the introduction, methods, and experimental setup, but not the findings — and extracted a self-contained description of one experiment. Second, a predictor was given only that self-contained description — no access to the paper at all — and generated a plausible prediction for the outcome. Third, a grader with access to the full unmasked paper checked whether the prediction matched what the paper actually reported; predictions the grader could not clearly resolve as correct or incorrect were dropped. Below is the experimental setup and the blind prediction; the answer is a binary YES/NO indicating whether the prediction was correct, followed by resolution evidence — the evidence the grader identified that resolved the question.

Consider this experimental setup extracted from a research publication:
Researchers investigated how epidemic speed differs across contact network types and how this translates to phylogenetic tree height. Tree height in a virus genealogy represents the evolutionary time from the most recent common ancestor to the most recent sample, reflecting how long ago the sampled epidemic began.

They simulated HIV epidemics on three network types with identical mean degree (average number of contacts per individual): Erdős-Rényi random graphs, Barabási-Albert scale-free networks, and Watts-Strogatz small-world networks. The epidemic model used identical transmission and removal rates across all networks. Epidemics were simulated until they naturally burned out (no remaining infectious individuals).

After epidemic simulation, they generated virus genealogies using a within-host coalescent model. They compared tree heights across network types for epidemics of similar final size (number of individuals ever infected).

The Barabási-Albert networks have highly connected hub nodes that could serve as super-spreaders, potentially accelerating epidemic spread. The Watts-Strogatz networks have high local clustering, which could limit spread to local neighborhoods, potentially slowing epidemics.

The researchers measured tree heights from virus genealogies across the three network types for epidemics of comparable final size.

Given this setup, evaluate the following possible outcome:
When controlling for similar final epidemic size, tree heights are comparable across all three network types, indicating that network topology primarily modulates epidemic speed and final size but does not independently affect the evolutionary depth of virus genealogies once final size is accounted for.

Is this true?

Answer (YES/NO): NO